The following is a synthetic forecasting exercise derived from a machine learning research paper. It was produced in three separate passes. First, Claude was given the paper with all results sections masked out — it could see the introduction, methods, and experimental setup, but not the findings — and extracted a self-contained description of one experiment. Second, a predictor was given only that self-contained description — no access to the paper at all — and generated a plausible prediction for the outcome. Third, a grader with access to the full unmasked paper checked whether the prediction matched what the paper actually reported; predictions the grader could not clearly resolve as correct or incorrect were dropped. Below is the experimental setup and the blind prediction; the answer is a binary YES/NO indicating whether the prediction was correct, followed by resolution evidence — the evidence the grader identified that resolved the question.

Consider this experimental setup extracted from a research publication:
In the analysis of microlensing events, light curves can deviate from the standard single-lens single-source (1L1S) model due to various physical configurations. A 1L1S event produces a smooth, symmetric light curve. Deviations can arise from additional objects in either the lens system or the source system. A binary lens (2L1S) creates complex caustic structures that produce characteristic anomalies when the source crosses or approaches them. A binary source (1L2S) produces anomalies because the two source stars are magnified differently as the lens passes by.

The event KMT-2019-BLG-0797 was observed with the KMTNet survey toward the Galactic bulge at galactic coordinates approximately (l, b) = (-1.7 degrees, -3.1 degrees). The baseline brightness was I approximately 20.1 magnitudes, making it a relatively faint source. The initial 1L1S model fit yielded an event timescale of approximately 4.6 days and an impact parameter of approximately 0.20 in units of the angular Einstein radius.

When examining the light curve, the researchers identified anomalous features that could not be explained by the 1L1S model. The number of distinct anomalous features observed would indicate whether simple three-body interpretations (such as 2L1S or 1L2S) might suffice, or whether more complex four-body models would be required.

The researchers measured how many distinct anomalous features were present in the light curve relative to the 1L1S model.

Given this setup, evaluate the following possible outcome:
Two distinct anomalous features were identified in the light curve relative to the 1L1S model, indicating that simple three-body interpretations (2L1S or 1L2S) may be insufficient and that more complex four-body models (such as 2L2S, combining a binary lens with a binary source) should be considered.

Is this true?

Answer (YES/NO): YES